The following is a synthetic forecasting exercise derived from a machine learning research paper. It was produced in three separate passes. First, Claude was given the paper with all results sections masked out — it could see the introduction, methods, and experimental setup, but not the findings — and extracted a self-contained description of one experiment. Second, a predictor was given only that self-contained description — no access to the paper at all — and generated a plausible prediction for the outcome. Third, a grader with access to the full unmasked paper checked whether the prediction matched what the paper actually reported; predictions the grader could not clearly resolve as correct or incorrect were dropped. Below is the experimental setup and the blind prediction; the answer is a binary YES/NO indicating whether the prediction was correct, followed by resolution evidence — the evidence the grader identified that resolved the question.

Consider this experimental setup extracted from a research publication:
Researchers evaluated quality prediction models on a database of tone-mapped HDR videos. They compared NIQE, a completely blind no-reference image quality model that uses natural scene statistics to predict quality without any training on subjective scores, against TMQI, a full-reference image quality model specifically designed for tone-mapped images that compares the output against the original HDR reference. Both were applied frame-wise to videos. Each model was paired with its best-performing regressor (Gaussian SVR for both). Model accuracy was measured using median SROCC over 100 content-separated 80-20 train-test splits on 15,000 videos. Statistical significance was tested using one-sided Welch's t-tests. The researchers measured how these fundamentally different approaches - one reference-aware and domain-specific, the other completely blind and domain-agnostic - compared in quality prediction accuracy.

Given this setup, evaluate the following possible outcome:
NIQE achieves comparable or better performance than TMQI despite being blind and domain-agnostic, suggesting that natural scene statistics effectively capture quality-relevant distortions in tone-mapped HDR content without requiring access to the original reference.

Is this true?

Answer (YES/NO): NO